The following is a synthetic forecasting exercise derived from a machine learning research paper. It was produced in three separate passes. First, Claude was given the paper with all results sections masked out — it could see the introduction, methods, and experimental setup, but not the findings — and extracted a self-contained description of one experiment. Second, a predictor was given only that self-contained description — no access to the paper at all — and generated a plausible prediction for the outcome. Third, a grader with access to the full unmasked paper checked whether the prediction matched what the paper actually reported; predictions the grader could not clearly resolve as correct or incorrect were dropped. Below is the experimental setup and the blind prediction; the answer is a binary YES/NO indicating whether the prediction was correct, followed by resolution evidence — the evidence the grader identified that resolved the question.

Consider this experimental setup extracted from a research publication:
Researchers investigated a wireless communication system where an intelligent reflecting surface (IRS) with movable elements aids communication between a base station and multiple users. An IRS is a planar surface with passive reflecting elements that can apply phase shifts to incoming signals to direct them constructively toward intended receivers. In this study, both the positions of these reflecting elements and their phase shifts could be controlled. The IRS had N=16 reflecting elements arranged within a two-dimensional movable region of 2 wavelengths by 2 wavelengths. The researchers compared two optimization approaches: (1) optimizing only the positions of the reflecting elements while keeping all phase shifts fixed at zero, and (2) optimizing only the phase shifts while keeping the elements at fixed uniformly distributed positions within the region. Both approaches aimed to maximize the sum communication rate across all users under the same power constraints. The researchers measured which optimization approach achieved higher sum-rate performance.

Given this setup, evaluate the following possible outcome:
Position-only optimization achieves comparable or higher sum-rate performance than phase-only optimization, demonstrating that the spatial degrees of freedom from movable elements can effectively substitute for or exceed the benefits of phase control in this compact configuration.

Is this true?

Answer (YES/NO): YES